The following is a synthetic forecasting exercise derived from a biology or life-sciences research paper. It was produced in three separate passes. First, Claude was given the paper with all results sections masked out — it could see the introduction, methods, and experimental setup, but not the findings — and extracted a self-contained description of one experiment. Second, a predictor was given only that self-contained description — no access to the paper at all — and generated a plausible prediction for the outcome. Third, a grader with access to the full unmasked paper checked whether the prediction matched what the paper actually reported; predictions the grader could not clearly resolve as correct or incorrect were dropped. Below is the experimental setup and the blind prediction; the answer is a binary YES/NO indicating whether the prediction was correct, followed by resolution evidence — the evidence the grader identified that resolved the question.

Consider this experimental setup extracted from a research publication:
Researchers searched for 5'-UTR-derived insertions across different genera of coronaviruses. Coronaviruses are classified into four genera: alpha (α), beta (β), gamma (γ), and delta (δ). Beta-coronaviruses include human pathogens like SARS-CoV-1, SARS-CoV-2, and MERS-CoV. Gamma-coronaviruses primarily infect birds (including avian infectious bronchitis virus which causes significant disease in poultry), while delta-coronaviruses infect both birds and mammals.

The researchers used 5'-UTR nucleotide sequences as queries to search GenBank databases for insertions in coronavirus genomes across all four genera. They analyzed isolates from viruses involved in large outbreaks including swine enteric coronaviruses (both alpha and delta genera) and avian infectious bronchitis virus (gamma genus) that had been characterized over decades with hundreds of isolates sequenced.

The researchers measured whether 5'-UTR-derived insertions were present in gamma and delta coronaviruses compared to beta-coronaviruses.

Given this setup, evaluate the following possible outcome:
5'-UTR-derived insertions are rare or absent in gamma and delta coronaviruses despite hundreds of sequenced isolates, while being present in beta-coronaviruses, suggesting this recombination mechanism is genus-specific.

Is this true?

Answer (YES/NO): YES